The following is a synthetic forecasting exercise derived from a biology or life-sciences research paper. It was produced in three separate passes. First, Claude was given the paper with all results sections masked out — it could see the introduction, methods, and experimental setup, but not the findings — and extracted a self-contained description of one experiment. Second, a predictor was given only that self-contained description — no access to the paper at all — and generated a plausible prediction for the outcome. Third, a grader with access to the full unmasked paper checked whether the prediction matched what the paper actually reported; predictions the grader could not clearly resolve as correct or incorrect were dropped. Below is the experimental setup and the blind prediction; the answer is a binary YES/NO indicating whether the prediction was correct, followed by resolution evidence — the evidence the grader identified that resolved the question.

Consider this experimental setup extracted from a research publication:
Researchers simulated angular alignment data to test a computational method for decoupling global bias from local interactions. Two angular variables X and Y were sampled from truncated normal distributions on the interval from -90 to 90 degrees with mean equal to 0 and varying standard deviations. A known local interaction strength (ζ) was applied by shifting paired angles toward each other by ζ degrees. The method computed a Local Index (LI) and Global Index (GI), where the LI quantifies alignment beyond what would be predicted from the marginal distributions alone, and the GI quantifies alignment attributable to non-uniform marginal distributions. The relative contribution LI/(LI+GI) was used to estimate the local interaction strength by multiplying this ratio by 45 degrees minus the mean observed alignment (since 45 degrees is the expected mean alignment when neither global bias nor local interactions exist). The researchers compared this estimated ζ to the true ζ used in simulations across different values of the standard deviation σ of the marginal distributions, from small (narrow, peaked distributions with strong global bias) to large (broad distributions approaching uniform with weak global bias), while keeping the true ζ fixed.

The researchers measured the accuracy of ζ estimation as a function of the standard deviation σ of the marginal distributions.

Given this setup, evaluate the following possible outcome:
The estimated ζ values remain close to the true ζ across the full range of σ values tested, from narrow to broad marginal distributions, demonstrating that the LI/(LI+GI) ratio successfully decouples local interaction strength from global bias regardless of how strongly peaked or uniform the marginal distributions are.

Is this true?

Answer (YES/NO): NO